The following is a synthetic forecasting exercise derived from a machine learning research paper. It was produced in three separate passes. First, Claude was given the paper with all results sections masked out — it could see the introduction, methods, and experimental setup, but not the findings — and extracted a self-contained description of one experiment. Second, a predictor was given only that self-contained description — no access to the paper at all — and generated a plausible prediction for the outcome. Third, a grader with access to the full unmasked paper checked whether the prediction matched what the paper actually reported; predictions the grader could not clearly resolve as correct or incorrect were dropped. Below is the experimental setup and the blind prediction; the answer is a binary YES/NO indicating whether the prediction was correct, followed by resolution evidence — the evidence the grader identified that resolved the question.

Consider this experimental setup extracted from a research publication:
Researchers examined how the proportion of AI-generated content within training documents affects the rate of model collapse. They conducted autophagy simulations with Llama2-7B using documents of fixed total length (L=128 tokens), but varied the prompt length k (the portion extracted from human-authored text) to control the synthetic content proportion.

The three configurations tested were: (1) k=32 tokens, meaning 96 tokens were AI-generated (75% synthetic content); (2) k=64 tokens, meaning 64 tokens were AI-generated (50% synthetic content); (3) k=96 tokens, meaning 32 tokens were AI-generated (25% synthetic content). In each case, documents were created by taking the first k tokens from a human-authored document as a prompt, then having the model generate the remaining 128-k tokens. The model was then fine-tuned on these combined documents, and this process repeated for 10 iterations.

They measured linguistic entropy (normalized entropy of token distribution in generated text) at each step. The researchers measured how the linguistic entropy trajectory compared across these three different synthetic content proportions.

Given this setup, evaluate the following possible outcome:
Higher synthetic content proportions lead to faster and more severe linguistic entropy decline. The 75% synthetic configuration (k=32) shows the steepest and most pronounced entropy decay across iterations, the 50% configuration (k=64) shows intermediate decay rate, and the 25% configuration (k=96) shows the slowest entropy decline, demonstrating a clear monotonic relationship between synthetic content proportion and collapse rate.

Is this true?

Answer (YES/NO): YES